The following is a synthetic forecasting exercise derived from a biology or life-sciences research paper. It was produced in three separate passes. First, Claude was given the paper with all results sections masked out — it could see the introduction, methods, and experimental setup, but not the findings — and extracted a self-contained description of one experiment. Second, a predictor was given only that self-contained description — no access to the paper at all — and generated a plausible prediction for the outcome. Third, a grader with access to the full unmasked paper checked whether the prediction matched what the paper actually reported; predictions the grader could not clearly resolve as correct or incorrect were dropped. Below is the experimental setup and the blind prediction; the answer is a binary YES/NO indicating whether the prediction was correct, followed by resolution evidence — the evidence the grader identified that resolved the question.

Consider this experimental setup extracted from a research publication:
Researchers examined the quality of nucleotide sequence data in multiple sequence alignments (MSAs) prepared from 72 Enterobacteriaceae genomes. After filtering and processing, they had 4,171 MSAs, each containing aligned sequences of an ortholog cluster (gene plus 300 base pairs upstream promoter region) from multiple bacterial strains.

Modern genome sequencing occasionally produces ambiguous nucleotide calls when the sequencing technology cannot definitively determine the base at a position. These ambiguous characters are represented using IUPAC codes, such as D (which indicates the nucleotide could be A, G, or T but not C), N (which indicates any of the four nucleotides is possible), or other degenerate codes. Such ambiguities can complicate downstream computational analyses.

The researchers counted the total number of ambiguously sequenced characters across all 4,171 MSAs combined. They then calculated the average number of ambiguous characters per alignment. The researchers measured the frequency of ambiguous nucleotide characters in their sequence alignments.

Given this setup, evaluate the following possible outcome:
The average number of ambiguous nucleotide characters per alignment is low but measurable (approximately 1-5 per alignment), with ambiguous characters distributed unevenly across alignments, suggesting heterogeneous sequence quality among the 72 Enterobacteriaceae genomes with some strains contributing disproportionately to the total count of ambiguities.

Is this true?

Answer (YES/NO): NO